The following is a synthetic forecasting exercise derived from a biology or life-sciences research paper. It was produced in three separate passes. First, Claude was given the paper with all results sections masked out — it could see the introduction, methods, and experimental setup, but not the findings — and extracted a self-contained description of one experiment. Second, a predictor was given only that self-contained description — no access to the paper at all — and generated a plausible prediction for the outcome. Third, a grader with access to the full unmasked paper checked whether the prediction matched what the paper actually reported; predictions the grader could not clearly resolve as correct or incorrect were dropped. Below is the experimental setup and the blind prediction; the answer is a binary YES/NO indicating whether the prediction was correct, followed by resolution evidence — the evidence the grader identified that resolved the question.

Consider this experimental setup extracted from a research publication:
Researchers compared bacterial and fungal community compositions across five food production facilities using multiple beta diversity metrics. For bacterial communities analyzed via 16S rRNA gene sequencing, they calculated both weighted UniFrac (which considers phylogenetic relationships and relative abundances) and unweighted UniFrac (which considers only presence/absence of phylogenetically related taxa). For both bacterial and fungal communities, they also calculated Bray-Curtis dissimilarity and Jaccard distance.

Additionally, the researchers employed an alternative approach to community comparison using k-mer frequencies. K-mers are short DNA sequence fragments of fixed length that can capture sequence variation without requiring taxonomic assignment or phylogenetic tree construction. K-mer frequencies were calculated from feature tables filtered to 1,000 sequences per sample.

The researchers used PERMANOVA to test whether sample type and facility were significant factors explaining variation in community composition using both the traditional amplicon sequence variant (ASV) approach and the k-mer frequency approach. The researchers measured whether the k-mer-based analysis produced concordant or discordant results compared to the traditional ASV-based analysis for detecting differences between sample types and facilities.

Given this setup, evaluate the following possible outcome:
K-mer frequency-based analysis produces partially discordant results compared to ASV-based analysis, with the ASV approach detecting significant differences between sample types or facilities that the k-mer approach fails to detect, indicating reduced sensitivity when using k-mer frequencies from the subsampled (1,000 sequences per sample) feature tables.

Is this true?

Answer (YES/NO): NO